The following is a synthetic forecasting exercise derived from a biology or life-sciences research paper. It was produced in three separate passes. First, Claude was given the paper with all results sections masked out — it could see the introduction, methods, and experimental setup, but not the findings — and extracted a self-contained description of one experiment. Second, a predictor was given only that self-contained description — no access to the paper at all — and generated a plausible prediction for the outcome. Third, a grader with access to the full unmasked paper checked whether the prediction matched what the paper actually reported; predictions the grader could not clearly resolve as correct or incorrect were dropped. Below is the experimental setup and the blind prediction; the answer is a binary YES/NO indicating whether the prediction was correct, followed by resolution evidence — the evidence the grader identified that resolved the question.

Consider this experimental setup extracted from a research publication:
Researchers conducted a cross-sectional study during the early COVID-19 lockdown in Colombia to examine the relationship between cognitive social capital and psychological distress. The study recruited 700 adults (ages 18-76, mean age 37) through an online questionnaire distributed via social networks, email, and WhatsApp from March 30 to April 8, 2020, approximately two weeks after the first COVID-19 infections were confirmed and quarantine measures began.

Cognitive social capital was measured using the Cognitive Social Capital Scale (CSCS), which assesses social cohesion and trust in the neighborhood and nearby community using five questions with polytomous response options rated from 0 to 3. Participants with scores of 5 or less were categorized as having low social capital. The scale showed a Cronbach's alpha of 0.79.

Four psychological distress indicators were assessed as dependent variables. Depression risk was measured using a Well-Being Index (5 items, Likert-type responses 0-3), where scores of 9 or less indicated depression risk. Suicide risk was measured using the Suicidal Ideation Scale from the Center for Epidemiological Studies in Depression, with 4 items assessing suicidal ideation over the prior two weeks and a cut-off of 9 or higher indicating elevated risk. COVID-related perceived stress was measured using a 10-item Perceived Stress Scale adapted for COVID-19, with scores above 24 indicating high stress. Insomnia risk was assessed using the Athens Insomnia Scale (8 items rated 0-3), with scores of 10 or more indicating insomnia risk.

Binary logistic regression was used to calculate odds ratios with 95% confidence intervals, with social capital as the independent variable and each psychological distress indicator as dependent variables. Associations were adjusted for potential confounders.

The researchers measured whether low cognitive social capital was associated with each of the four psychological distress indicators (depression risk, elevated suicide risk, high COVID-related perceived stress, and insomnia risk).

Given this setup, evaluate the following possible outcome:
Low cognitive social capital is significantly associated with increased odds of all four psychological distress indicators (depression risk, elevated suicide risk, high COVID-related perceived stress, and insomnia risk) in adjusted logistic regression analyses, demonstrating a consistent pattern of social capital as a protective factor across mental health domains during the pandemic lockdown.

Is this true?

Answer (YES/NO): YES